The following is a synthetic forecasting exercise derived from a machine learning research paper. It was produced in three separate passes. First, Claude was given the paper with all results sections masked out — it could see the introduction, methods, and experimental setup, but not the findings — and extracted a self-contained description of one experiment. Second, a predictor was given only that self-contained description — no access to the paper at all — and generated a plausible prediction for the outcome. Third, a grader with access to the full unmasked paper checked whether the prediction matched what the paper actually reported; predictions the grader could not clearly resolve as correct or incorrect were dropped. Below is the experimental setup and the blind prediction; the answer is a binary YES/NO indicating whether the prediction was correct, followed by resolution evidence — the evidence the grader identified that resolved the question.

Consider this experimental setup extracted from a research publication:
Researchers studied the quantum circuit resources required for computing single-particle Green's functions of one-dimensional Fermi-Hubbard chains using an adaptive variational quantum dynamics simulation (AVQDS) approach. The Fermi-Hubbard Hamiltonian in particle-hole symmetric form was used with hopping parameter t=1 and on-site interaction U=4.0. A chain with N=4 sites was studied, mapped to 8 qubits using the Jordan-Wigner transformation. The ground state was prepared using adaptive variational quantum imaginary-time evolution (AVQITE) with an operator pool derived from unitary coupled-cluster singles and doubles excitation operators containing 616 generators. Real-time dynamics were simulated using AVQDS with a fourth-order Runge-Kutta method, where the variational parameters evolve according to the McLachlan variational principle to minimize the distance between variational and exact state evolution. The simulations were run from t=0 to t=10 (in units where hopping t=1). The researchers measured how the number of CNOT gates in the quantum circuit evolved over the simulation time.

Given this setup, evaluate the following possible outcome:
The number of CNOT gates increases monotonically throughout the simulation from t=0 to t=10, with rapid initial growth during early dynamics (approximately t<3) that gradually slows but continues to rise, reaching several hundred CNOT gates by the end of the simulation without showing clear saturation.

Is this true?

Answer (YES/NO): NO